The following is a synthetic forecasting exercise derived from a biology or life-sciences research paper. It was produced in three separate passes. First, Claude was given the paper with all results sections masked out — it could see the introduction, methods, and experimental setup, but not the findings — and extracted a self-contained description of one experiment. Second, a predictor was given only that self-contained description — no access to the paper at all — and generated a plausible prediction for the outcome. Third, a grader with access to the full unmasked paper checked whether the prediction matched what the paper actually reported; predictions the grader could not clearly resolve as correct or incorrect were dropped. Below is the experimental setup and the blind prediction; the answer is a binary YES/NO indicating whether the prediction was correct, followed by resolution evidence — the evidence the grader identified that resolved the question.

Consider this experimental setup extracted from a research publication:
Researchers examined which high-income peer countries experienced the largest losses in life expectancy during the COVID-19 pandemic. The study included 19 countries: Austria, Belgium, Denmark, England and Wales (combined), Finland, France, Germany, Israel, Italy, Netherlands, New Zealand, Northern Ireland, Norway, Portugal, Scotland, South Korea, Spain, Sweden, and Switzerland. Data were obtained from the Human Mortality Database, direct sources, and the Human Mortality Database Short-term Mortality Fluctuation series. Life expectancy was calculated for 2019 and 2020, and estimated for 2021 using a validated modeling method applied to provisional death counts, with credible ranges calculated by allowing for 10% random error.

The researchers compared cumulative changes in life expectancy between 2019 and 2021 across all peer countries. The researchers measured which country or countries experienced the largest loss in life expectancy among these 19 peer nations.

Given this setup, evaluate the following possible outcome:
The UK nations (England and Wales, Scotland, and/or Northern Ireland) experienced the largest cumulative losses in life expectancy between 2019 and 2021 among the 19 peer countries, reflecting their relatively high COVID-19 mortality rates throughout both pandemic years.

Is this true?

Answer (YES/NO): YES